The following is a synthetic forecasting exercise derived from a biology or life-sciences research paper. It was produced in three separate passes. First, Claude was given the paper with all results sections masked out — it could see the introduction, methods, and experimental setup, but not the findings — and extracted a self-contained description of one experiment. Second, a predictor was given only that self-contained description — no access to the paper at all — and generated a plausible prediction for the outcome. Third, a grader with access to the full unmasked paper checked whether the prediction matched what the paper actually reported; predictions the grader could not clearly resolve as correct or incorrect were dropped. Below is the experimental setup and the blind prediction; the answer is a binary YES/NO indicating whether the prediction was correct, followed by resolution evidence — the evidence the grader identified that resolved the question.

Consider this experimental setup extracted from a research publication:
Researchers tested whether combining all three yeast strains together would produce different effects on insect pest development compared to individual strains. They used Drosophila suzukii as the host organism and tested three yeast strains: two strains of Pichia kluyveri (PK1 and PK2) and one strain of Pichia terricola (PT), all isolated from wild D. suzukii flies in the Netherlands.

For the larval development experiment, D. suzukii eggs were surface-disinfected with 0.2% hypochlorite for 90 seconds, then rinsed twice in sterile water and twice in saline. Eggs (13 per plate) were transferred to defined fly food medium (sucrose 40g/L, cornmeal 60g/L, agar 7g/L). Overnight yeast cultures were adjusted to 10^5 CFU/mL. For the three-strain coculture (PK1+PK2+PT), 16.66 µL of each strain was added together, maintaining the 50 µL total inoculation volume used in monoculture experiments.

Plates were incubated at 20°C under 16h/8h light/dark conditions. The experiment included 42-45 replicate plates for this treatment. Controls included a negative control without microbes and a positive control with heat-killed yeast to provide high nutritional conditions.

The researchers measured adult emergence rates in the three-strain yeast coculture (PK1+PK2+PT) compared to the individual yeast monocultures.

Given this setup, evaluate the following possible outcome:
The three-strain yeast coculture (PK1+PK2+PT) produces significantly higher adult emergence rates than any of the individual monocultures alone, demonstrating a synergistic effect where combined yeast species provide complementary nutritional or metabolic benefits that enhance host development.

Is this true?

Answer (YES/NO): NO